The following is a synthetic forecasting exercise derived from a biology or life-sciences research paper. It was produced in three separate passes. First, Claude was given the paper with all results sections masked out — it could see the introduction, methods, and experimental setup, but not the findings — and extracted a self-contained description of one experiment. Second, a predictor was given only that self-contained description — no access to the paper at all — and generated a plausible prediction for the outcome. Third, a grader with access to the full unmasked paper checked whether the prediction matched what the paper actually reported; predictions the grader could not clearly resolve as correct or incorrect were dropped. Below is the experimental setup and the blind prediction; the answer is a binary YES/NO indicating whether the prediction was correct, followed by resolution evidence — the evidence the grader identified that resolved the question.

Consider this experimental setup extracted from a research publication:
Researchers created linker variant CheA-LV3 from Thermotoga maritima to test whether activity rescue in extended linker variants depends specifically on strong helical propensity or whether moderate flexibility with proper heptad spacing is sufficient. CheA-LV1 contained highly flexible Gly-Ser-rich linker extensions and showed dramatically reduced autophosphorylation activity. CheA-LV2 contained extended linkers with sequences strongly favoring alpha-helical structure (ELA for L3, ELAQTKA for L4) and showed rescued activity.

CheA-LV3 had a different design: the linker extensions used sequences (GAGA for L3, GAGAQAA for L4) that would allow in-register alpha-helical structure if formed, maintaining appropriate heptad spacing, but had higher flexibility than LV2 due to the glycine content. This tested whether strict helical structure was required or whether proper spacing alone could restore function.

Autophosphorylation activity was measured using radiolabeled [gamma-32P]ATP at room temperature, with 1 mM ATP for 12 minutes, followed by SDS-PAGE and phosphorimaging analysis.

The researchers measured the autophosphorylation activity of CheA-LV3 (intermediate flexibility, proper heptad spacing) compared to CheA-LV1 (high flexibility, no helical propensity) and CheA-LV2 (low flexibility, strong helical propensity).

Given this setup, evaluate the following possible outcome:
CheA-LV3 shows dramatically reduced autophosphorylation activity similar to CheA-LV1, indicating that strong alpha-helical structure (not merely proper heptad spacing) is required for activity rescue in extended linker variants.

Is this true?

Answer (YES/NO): YES